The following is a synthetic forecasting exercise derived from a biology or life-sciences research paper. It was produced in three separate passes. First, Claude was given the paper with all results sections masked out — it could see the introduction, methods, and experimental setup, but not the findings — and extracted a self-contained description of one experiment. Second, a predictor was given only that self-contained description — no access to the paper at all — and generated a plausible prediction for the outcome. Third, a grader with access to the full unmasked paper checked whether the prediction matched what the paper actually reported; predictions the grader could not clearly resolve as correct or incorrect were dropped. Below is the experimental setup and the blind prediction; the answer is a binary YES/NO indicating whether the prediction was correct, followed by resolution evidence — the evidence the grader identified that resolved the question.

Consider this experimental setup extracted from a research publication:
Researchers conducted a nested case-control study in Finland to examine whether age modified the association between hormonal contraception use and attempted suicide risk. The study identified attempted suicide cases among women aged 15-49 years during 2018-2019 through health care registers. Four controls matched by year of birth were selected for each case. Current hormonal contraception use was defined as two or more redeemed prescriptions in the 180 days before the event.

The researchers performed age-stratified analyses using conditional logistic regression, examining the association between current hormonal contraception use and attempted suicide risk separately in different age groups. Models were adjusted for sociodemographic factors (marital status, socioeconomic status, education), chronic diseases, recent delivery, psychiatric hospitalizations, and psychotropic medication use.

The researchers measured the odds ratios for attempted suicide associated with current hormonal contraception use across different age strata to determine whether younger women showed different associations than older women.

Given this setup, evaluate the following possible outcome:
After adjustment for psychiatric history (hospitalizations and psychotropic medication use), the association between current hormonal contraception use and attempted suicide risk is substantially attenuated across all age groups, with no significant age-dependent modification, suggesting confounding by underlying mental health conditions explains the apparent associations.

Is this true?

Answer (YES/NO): YES